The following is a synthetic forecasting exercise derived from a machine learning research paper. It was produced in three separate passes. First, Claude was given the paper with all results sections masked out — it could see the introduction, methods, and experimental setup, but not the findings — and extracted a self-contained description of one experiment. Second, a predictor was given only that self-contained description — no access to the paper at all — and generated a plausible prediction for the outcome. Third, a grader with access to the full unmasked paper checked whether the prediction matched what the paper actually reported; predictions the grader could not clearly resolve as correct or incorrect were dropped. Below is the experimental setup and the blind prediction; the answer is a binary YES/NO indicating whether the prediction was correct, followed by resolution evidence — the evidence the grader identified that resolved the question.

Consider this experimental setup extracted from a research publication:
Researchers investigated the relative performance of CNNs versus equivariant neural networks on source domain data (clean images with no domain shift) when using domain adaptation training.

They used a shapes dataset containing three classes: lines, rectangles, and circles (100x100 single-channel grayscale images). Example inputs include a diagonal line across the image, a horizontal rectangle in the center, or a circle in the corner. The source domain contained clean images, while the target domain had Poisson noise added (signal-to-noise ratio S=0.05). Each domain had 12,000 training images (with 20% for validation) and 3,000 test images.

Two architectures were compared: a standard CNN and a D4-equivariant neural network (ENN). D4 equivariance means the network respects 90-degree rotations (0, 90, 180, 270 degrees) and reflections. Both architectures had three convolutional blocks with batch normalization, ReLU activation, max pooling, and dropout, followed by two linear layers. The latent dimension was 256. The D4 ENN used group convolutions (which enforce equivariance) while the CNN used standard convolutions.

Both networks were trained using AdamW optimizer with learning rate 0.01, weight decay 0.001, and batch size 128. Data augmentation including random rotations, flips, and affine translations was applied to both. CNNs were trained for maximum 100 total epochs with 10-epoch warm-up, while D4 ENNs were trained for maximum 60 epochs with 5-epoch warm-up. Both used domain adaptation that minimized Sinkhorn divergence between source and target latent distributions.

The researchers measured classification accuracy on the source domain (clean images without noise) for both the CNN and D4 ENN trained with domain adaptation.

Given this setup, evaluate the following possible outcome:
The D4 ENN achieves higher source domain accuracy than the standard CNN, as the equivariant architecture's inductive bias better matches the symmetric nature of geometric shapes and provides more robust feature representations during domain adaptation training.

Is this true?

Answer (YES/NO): NO